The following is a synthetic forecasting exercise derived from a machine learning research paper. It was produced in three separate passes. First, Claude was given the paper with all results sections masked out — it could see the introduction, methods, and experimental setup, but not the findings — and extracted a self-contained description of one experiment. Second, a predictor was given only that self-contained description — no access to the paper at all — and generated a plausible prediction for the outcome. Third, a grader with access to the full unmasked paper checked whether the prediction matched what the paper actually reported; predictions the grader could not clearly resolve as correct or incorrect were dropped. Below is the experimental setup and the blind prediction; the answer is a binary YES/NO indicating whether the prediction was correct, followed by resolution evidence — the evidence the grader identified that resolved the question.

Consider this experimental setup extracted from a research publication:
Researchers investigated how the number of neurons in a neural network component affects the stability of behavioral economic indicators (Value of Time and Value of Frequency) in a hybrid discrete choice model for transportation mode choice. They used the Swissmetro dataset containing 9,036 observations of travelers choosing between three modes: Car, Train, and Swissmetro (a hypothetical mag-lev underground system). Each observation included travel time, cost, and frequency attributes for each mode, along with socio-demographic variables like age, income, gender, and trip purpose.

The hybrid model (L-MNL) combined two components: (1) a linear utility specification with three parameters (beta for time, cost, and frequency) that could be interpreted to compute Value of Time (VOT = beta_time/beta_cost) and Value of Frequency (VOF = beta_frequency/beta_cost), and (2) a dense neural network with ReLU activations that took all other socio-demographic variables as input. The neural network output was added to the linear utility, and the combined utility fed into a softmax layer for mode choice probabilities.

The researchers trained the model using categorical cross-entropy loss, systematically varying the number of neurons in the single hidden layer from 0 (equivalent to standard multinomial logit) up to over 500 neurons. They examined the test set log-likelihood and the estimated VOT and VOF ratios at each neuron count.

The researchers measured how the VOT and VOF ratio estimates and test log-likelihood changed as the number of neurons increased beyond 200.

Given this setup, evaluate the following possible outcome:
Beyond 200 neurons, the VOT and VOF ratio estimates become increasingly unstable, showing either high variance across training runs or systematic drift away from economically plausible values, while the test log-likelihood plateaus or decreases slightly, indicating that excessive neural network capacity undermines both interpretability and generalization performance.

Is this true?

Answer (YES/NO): YES